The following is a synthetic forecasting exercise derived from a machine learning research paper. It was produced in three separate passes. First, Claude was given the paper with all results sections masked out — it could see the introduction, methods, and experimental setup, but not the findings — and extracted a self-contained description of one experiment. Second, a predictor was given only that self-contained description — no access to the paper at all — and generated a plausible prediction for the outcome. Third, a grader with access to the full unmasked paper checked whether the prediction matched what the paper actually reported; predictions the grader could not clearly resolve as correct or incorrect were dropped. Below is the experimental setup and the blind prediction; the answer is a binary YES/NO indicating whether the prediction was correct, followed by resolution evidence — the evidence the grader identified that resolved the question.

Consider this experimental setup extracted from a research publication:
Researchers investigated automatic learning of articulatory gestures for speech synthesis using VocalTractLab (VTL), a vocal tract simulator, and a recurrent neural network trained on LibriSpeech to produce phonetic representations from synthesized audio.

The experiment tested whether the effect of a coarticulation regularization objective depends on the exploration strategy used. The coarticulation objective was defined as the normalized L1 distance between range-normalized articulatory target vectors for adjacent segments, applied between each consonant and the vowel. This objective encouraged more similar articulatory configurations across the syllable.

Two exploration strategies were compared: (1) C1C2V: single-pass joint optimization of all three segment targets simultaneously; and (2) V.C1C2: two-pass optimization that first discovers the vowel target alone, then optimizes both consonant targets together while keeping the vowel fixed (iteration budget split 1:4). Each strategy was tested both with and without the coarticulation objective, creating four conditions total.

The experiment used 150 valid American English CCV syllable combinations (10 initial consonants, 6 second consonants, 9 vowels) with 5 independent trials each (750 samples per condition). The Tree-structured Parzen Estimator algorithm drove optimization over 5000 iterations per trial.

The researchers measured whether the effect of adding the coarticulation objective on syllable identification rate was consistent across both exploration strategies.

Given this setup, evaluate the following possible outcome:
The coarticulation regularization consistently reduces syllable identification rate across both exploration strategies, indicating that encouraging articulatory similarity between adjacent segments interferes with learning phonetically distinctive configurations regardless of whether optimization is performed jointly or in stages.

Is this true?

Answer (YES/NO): NO